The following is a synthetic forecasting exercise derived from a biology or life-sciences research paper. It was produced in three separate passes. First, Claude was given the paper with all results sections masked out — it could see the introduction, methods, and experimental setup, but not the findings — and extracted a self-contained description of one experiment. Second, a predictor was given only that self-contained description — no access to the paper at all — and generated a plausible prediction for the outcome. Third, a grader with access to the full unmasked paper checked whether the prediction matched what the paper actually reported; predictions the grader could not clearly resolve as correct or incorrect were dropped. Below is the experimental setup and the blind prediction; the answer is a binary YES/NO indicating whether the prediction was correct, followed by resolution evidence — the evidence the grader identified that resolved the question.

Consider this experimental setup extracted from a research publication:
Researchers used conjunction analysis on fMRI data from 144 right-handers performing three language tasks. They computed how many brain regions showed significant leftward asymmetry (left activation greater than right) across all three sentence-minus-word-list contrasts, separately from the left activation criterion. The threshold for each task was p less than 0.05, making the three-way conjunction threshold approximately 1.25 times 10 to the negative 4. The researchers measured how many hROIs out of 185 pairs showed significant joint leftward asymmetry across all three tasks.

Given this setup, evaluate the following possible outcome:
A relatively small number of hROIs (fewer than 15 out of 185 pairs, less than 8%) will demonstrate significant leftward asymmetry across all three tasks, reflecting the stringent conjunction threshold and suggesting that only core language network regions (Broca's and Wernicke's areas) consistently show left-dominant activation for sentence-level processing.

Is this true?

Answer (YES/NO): NO